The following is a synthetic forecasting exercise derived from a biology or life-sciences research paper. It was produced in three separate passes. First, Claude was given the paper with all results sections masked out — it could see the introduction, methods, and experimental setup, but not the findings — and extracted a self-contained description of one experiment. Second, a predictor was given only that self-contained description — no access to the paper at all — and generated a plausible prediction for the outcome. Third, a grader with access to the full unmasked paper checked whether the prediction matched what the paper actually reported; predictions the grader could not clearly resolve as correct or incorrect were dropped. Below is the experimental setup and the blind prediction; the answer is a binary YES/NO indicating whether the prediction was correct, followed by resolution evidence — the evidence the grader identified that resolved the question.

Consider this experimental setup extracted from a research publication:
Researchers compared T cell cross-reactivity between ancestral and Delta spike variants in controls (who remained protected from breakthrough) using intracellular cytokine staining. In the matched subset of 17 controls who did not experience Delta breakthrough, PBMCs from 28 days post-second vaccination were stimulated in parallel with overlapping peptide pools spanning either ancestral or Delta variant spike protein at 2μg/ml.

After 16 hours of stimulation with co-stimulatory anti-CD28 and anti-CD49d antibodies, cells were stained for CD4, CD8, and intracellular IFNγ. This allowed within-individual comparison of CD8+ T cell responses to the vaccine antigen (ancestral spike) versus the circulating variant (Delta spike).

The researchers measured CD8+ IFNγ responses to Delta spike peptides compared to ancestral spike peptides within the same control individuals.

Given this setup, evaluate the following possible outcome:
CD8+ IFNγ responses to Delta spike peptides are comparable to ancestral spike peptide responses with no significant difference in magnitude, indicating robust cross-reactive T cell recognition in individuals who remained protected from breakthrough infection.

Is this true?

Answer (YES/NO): YES